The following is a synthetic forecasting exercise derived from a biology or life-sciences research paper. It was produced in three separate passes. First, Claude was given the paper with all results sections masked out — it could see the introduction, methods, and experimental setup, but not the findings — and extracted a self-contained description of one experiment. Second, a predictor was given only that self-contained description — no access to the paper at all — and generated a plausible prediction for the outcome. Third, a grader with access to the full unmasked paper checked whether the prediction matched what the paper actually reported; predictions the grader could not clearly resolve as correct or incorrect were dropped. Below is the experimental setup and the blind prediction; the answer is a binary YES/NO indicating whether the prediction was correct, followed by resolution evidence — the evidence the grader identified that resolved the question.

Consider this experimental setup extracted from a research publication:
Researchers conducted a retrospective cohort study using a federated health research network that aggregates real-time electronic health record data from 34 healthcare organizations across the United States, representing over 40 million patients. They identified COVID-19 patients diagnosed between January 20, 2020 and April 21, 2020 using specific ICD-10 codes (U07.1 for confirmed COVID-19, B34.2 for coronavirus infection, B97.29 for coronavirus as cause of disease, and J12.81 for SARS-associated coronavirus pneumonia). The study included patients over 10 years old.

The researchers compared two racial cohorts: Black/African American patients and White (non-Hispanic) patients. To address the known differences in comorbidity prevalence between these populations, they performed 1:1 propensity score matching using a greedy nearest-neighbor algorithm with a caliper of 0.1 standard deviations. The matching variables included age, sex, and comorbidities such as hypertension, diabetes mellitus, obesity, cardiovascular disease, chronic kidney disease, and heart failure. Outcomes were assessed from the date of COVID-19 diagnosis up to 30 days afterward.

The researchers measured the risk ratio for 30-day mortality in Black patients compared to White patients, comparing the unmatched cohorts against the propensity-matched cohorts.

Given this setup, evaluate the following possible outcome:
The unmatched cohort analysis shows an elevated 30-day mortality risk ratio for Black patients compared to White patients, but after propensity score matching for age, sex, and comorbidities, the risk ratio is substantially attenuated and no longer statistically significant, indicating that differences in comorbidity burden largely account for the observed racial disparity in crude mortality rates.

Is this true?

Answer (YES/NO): NO